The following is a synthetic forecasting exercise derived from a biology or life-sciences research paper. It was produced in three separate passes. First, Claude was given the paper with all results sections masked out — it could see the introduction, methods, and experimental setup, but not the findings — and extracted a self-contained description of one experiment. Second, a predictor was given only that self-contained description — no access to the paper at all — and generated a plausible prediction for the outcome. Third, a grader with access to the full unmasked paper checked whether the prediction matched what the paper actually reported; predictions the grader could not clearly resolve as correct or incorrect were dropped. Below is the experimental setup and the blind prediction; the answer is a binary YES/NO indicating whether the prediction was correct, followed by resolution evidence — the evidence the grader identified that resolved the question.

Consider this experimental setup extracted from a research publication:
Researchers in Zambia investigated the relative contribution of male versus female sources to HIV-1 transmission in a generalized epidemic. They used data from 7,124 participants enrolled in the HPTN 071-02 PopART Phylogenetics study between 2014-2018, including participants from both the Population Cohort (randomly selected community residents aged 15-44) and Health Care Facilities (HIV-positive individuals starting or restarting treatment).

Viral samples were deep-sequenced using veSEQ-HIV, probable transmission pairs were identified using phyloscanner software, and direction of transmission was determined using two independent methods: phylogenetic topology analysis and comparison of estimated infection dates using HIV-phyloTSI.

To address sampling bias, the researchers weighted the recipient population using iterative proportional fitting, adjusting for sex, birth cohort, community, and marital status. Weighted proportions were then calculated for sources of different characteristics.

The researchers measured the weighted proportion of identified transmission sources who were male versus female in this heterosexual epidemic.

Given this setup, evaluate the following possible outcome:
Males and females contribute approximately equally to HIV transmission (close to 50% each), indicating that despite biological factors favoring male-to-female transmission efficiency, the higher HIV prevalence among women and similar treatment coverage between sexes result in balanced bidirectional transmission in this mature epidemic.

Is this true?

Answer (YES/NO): NO